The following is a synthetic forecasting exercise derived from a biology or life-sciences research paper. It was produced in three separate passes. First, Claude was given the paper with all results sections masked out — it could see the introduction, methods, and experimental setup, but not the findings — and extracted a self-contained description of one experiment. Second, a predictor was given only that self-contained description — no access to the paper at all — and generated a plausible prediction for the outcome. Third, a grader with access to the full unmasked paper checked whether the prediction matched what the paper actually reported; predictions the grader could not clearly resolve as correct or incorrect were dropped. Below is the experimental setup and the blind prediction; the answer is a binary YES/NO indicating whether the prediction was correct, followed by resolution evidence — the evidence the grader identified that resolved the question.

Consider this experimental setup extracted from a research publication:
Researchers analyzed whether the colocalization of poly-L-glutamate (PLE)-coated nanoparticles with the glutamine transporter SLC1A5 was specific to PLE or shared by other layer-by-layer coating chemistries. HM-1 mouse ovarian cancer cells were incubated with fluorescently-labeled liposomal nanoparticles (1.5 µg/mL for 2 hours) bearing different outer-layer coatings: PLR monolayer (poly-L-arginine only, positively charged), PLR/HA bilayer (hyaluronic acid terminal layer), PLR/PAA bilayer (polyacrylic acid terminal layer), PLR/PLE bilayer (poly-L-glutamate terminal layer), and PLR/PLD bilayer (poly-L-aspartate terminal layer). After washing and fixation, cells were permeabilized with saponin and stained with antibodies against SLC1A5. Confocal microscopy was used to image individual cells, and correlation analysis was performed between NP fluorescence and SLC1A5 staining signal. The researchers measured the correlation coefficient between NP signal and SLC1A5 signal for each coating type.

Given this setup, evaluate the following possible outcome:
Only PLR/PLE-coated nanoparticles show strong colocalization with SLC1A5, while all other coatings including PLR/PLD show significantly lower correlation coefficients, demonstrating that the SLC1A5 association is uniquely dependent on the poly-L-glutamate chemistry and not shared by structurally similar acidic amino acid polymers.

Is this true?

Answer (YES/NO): NO